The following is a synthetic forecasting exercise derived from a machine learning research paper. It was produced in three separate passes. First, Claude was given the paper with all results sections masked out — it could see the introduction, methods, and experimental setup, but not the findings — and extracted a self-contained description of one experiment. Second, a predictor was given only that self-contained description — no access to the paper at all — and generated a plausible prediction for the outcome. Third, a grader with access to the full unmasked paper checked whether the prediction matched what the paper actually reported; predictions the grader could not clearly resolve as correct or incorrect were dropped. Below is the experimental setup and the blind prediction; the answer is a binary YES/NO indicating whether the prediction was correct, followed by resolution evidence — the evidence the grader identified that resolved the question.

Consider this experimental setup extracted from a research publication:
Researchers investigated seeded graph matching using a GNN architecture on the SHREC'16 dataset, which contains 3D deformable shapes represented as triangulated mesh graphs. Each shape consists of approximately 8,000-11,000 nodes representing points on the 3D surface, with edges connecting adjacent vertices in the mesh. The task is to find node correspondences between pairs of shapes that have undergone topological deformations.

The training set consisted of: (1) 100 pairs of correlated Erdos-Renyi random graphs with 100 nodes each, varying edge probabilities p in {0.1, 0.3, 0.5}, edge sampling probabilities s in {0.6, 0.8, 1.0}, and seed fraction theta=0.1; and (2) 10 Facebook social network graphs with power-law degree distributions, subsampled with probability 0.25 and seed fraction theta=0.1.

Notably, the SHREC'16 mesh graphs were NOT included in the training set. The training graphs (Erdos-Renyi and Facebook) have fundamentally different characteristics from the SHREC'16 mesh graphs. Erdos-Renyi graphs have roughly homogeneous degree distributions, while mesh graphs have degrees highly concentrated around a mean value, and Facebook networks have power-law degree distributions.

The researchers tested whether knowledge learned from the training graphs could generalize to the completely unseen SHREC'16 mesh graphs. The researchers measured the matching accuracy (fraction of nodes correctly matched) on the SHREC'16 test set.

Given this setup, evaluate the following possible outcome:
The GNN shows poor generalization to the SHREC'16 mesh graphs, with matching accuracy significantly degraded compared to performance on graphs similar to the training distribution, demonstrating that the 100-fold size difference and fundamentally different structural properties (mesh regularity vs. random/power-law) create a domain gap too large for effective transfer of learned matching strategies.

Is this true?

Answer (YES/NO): NO